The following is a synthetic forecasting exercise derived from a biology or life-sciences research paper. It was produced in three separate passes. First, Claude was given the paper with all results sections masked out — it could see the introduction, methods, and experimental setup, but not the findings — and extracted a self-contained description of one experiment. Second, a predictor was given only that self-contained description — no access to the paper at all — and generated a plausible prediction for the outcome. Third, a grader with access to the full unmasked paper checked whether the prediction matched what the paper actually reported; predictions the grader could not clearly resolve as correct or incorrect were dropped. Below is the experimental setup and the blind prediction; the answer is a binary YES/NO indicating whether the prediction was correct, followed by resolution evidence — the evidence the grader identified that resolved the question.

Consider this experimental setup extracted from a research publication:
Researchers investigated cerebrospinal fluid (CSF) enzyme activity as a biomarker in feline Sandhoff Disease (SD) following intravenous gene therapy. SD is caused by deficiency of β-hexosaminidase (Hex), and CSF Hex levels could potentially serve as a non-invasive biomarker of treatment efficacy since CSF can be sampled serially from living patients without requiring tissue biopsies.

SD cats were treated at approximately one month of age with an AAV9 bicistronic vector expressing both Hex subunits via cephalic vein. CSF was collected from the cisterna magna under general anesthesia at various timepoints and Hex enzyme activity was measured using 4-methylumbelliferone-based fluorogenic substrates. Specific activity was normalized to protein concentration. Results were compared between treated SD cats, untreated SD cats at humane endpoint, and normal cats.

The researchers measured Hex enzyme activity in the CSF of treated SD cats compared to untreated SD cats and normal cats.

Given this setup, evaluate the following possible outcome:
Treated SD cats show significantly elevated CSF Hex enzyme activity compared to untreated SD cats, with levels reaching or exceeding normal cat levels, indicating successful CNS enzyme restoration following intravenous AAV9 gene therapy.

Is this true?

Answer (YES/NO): YES